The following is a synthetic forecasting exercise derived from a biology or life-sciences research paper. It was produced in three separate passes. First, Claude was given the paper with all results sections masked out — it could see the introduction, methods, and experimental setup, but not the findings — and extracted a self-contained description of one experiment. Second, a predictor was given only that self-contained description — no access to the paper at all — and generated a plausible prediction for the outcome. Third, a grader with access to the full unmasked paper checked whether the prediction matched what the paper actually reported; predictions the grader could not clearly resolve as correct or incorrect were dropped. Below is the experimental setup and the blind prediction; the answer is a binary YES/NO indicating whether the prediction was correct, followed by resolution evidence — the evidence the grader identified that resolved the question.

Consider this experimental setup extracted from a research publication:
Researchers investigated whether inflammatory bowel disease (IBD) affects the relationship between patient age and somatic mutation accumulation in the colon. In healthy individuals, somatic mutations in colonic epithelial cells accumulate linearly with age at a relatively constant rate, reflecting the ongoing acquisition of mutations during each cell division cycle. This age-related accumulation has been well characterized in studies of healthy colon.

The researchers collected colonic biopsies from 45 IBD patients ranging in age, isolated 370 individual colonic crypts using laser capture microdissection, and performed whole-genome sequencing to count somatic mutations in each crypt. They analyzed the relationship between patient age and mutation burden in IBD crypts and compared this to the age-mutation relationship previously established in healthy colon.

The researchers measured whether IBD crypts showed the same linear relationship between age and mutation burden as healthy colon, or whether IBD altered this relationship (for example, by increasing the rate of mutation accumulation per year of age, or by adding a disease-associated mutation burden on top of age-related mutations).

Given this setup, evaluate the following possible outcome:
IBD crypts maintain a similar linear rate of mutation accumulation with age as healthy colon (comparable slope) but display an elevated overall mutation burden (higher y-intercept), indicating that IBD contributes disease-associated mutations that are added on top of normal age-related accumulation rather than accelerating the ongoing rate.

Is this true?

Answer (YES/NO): NO